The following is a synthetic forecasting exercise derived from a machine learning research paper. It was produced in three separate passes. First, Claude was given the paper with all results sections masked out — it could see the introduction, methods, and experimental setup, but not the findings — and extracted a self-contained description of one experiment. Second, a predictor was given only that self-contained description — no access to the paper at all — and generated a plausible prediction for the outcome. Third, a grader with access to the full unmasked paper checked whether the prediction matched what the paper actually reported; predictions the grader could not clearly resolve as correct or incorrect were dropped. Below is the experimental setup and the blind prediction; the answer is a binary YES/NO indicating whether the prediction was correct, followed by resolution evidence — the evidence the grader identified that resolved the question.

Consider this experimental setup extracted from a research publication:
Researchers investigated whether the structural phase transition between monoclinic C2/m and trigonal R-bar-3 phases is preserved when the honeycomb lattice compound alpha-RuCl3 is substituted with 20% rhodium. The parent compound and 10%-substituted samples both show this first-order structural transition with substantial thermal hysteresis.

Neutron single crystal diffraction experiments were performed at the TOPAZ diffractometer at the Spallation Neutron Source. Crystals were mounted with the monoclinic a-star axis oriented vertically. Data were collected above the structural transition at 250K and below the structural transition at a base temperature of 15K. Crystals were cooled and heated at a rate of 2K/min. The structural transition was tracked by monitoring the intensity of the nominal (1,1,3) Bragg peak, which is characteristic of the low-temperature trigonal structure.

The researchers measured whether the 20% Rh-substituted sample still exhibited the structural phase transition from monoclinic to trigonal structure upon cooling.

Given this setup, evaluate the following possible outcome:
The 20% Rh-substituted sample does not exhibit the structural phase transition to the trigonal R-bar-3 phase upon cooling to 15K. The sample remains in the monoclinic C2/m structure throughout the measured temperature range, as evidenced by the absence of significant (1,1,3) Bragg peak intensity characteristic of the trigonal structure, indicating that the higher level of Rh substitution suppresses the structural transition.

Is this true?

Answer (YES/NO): NO